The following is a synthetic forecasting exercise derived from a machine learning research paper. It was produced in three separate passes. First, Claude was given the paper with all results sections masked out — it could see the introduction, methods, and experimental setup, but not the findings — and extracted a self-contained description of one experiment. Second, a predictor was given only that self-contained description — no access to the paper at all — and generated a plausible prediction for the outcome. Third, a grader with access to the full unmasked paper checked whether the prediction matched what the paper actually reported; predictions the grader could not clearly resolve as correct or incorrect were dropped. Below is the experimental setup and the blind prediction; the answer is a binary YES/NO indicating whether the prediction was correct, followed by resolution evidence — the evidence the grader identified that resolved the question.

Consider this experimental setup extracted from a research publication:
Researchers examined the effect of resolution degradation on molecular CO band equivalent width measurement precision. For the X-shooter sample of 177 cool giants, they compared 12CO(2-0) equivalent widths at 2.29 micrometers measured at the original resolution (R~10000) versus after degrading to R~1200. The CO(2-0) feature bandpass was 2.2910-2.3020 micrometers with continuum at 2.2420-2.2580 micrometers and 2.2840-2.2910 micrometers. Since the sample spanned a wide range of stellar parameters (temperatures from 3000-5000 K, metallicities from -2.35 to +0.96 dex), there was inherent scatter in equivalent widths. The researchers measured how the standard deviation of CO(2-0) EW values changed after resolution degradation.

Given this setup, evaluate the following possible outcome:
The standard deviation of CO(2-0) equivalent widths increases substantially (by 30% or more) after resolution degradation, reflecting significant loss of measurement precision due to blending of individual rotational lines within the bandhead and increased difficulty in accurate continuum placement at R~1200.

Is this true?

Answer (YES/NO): NO